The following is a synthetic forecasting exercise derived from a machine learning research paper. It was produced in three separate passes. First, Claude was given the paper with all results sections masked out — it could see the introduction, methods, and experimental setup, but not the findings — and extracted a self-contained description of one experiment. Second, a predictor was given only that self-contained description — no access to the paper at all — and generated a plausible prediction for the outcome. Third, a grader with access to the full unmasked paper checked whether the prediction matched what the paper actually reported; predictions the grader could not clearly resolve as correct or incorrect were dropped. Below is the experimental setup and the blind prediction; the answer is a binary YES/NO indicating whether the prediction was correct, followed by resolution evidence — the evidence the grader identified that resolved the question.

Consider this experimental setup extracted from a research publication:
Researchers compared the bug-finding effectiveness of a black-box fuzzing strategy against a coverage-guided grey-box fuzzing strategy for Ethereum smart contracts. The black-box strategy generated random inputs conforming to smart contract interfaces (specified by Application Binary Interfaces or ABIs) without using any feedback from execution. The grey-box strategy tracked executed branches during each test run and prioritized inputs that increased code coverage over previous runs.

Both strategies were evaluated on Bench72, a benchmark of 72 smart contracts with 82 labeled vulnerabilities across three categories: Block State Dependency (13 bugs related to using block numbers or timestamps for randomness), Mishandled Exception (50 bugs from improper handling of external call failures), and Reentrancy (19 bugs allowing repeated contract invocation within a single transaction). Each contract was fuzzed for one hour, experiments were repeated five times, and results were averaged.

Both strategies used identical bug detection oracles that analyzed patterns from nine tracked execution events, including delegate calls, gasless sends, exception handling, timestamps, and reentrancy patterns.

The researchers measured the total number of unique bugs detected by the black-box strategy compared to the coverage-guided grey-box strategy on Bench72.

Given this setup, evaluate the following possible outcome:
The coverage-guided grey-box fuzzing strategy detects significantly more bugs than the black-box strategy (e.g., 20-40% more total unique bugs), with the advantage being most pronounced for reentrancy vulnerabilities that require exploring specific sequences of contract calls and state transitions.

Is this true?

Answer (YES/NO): NO